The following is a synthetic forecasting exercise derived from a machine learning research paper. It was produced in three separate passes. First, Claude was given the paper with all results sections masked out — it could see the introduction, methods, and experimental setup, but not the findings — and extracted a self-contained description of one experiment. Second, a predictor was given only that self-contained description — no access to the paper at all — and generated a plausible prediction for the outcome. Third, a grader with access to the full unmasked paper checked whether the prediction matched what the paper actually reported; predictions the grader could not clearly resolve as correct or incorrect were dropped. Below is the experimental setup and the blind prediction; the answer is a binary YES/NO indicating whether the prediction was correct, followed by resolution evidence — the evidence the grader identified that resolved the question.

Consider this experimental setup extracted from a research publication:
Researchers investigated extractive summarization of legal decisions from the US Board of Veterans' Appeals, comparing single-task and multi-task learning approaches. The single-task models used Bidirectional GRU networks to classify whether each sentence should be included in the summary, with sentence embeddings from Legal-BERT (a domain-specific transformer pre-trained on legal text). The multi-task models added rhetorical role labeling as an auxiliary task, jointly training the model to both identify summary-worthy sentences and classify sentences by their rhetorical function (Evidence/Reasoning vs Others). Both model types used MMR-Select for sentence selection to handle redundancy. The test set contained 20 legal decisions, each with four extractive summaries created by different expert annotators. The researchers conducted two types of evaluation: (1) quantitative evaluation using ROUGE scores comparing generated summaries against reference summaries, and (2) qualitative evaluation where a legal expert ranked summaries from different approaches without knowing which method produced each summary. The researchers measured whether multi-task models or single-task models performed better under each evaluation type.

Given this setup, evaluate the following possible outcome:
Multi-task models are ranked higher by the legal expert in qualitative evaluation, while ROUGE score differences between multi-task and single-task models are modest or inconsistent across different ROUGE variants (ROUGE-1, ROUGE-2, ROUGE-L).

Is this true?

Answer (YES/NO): NO